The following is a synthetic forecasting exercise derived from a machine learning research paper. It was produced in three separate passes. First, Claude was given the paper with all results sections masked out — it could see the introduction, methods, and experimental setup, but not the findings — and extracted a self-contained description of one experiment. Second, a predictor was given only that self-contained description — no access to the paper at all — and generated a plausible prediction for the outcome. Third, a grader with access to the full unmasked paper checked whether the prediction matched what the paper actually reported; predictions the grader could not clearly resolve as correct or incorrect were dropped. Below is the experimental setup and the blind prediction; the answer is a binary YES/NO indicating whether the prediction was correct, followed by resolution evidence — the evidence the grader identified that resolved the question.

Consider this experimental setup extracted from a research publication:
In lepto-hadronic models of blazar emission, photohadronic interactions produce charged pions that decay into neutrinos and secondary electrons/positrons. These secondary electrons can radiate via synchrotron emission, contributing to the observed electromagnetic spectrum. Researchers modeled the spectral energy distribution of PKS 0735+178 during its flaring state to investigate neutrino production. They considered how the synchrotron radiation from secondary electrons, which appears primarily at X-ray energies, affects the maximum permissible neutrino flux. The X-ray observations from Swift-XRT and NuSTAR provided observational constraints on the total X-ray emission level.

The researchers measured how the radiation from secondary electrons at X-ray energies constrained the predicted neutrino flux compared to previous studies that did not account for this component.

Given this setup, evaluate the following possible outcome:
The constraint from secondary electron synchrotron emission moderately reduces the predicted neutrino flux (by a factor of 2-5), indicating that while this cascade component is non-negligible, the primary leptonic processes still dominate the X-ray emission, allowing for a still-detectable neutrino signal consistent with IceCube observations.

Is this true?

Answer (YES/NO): NO